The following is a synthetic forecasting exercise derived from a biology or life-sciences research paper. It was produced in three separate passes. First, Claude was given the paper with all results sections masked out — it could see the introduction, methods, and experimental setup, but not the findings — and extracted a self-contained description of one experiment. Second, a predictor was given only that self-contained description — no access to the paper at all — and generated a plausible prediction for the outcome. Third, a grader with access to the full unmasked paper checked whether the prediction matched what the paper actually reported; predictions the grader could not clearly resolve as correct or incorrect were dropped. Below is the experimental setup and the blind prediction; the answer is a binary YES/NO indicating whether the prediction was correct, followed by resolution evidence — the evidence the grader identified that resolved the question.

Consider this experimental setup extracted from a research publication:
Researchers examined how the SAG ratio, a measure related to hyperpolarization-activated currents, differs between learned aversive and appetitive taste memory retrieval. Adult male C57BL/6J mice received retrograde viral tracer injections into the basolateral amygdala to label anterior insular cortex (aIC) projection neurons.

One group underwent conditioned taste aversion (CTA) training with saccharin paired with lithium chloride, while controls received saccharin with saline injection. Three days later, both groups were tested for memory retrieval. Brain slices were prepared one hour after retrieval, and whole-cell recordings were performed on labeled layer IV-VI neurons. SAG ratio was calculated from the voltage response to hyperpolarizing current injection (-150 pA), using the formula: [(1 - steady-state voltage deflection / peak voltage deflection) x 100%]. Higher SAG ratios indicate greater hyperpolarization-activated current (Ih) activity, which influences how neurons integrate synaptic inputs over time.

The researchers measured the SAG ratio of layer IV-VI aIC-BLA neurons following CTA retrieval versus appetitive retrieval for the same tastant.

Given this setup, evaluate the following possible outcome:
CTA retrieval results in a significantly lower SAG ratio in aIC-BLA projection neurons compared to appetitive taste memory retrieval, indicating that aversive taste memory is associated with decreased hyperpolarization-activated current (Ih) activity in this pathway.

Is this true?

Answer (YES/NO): NO